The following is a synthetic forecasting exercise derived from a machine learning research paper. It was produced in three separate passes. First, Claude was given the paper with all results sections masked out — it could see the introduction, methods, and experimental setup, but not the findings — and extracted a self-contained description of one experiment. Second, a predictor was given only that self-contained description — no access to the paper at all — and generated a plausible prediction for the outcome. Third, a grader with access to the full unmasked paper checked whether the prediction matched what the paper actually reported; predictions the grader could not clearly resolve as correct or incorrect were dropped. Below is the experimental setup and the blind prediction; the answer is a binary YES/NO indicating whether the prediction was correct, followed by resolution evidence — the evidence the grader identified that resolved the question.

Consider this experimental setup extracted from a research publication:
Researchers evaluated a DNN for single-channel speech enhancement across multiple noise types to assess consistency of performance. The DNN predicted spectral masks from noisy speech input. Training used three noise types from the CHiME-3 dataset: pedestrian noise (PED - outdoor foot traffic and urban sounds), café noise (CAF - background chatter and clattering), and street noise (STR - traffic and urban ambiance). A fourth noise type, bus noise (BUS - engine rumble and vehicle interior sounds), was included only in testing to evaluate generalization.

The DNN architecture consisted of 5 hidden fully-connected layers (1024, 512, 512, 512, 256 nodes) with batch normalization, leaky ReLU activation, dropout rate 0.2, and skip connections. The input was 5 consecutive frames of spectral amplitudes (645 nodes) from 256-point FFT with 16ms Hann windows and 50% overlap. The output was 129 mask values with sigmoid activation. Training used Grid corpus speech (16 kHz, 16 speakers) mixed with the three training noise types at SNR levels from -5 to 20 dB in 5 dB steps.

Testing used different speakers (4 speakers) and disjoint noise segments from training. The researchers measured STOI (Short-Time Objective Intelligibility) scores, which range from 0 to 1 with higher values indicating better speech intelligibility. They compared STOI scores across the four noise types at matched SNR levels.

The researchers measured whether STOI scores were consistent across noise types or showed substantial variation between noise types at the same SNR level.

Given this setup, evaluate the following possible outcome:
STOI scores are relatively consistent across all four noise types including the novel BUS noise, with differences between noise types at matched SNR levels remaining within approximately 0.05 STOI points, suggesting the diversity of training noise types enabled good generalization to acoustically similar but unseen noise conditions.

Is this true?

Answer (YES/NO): NO